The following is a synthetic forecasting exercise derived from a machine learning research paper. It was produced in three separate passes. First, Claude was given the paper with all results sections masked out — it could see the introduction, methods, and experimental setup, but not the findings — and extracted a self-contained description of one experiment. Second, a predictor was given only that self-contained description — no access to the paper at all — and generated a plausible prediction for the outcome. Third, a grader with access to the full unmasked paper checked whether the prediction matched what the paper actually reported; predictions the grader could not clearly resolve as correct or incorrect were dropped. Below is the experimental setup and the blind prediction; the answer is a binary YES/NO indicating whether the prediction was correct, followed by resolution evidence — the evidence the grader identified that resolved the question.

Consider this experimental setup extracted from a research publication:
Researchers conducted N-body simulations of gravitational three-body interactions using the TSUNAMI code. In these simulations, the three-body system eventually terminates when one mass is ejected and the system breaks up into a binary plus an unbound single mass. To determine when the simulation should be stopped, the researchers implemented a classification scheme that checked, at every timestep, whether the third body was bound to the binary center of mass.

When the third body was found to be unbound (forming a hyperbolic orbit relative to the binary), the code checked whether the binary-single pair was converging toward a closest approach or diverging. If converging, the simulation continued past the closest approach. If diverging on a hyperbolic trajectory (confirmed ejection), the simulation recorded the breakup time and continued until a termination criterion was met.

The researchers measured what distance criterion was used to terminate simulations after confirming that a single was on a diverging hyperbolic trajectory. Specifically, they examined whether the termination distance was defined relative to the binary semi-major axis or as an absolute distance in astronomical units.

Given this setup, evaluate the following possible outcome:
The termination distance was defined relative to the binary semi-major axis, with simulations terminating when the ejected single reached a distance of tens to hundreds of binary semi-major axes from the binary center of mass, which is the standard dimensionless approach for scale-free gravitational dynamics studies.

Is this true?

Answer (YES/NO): NO